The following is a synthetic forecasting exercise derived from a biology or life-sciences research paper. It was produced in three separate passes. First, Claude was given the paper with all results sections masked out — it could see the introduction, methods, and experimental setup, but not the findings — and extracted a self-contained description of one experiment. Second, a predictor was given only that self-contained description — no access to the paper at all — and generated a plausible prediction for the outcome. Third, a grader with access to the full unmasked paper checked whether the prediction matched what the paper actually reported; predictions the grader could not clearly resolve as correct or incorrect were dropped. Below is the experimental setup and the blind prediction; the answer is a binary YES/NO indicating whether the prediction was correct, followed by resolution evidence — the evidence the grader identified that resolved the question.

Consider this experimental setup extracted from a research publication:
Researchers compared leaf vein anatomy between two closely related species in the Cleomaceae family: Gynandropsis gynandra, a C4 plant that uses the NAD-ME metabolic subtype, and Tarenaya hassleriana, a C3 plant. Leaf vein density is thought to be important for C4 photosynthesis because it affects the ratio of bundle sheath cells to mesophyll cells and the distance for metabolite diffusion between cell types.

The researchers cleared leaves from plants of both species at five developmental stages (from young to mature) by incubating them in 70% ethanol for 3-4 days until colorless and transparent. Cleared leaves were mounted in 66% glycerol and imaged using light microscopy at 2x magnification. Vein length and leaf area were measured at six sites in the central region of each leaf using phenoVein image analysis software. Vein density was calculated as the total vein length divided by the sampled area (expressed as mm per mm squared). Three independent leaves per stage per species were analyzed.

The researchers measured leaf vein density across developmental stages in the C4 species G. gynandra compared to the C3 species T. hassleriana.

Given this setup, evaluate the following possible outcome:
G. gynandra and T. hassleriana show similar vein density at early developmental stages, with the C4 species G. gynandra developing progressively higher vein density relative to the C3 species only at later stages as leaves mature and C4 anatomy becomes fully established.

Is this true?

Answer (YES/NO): NO